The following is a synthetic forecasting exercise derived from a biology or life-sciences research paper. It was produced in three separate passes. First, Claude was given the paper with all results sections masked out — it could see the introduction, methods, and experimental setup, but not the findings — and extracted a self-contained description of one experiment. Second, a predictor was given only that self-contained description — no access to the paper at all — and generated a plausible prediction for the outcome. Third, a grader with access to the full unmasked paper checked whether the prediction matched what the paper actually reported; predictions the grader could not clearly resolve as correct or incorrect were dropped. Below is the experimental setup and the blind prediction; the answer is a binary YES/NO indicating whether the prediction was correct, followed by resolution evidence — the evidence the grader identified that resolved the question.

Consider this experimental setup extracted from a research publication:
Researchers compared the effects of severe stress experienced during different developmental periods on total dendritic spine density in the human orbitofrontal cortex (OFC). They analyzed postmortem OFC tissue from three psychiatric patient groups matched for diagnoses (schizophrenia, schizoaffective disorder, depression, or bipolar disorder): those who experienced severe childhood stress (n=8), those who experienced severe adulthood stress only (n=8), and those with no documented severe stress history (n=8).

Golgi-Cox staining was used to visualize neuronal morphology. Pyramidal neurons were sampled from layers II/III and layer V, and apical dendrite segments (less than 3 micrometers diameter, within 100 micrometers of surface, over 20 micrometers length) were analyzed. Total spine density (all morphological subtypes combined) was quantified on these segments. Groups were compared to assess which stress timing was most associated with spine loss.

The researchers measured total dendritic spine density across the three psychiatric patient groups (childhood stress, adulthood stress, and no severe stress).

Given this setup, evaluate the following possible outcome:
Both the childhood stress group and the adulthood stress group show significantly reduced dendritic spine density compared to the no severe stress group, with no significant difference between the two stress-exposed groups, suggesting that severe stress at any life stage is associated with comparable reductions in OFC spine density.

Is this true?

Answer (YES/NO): NO